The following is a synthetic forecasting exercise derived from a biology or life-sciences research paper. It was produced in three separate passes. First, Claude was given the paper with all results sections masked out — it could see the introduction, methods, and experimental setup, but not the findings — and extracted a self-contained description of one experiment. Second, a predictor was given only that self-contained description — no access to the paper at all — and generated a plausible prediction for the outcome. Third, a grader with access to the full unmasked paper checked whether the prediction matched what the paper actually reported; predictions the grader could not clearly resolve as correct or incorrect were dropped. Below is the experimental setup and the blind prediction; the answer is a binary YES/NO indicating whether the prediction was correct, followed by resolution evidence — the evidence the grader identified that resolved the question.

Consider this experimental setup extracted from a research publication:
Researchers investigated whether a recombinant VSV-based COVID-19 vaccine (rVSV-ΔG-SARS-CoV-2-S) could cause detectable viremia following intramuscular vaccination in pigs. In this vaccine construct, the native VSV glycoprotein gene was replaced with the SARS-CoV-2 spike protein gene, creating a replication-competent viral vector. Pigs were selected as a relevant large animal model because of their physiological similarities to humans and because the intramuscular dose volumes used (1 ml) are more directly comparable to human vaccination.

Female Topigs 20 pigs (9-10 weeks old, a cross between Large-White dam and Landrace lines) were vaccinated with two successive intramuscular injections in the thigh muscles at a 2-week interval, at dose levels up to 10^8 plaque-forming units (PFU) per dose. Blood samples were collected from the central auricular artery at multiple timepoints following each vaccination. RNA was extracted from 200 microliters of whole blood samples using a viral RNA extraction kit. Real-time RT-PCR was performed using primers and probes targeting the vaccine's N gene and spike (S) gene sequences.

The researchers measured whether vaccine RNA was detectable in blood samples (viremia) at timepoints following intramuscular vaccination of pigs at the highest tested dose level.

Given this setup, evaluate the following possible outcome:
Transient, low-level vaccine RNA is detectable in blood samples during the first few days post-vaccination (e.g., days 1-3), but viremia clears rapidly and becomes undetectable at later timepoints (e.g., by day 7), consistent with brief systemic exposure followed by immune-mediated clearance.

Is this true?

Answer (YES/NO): NO